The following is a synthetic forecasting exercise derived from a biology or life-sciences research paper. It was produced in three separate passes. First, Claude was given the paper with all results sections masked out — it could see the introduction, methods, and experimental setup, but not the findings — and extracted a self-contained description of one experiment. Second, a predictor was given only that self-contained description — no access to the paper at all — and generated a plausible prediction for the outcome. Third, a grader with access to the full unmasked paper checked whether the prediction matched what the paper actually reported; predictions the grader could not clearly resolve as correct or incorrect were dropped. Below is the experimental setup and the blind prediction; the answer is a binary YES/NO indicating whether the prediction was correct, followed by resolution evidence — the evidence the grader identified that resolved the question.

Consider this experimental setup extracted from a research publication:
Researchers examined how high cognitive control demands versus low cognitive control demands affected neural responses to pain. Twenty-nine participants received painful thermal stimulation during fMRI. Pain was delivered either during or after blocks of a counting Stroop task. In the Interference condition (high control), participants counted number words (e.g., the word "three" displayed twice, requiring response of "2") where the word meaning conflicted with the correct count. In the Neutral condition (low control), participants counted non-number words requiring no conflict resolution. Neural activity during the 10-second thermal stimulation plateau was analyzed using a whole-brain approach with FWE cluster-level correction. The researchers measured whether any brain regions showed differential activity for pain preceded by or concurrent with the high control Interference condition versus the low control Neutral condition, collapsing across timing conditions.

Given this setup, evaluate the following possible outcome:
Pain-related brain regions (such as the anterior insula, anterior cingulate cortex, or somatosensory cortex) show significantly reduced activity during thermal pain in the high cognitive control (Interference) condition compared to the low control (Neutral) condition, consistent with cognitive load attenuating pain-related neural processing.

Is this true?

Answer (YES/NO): NO